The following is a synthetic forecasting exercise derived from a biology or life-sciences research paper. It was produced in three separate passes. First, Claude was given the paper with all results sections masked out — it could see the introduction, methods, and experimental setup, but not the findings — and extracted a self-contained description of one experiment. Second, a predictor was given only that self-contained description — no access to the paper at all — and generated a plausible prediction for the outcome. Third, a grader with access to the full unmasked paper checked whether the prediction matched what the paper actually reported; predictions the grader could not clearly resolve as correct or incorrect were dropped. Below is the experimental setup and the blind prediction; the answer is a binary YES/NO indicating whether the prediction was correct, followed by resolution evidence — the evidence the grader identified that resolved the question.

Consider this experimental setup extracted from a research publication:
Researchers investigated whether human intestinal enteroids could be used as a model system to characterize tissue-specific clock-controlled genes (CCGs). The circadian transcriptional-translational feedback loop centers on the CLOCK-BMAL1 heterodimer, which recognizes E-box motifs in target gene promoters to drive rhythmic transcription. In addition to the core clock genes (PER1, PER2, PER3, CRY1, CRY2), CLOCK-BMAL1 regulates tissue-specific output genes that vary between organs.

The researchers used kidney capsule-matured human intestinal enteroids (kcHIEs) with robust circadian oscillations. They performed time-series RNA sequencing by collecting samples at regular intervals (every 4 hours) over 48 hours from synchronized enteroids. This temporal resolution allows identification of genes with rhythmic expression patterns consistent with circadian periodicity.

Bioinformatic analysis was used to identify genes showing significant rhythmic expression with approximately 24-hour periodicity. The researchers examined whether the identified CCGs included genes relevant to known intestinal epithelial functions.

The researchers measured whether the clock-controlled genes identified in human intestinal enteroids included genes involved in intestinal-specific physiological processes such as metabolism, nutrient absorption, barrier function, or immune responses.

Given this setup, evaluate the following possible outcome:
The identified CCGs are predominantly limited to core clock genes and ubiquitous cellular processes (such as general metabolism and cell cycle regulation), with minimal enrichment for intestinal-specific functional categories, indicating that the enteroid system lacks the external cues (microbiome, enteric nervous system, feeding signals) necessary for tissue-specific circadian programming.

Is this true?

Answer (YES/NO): NO